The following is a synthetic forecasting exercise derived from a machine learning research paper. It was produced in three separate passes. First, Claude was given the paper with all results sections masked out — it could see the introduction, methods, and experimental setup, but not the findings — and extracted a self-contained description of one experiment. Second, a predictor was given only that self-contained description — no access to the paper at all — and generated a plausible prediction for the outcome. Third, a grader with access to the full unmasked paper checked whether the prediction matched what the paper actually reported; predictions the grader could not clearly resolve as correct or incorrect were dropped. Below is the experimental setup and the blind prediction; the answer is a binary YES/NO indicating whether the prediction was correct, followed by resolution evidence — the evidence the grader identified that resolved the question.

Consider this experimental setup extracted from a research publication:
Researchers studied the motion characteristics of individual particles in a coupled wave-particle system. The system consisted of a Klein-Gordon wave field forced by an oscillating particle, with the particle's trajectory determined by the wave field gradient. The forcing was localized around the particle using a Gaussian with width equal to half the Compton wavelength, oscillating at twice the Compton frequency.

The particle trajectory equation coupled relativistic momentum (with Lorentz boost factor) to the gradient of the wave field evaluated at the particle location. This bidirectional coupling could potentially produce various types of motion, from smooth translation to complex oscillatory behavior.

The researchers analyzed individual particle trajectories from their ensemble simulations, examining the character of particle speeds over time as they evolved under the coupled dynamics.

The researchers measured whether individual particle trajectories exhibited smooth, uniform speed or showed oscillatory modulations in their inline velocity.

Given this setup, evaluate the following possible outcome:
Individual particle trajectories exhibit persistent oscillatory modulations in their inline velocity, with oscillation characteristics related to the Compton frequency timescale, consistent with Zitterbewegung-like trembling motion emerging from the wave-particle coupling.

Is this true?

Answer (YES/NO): NO